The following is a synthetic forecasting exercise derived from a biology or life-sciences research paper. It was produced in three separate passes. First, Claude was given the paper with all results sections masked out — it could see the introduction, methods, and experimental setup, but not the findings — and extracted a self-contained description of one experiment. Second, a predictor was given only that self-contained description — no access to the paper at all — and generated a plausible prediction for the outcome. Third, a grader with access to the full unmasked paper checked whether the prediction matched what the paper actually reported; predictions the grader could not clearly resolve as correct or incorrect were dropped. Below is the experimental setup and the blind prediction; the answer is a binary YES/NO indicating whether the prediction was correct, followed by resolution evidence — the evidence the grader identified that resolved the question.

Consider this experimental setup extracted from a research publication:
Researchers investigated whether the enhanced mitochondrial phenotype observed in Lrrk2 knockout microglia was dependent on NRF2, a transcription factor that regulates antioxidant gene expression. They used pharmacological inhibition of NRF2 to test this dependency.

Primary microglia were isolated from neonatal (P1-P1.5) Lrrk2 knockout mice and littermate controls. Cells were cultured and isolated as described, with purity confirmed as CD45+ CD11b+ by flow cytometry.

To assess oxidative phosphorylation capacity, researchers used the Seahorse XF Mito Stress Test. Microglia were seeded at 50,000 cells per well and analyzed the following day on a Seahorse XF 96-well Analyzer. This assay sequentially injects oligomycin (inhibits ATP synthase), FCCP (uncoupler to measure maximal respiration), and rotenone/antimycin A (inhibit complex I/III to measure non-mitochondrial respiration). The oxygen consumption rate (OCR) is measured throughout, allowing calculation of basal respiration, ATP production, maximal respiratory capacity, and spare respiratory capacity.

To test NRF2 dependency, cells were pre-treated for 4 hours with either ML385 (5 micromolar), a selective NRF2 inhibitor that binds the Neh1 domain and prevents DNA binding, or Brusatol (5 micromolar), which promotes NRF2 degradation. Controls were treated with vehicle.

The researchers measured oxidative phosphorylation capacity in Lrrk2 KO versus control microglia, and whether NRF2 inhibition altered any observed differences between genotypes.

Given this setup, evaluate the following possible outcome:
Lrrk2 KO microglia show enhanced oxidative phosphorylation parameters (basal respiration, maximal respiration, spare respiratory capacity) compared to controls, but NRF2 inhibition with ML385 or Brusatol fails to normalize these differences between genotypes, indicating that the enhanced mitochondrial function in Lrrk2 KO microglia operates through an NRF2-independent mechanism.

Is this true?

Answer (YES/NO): NO